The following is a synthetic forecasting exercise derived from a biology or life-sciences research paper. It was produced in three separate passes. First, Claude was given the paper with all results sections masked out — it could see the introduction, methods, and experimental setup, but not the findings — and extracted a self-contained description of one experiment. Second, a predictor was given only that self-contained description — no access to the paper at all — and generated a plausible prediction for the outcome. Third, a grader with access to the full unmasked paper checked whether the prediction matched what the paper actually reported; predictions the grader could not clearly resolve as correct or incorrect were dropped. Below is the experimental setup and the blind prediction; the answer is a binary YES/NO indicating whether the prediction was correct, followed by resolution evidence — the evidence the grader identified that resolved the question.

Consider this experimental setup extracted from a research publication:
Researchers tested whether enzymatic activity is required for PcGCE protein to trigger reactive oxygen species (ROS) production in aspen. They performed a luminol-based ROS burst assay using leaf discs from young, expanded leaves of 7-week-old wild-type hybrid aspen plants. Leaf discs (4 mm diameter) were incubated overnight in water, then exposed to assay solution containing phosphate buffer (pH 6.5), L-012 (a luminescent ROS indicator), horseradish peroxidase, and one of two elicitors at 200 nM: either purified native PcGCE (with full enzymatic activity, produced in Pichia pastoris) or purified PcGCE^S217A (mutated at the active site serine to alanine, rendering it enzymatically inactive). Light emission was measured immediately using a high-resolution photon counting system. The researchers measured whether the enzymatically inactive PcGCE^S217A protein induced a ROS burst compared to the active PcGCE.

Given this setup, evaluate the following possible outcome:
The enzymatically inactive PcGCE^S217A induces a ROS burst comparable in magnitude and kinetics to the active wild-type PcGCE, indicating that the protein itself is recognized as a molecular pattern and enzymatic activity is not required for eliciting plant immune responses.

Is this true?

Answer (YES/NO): YES